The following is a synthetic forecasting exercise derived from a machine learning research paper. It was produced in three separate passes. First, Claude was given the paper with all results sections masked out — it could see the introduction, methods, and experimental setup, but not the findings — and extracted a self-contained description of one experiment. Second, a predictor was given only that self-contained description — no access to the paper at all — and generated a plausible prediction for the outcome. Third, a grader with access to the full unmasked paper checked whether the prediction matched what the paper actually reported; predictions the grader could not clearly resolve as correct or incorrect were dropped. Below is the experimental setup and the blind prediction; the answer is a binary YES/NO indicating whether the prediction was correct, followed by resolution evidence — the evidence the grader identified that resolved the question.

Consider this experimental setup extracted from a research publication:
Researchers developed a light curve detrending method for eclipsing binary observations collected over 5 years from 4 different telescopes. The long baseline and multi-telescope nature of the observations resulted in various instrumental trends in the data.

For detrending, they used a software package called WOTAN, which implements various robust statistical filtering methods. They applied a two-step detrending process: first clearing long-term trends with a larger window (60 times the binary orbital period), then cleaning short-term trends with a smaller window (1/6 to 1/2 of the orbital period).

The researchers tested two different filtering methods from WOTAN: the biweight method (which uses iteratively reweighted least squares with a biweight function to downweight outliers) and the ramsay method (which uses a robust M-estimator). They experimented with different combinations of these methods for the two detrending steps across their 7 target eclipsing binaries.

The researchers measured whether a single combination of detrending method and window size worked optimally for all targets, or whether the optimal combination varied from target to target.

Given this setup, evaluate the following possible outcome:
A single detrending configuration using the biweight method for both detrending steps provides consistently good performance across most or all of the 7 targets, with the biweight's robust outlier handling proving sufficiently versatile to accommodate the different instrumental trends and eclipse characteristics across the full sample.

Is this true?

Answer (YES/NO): NO